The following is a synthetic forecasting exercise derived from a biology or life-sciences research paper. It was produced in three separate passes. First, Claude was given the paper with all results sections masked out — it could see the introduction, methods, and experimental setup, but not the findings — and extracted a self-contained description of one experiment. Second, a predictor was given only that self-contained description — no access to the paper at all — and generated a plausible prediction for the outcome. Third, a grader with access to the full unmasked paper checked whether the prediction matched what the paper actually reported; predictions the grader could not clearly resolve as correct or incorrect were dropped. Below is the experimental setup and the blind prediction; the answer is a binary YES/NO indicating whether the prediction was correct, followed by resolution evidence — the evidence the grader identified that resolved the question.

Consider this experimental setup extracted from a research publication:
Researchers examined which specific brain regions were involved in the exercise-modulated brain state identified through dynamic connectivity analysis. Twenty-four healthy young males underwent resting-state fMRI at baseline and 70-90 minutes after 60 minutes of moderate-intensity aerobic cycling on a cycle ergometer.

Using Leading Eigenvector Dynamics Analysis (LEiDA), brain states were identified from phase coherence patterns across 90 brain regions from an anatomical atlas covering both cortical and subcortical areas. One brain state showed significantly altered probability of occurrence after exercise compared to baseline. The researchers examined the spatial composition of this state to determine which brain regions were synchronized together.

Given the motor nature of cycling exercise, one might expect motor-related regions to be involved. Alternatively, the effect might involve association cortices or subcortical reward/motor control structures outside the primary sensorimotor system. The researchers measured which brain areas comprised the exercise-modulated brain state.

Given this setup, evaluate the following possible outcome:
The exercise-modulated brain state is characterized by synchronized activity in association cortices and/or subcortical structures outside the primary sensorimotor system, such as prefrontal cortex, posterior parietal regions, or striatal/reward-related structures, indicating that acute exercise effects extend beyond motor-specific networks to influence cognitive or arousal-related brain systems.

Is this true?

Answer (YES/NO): YES